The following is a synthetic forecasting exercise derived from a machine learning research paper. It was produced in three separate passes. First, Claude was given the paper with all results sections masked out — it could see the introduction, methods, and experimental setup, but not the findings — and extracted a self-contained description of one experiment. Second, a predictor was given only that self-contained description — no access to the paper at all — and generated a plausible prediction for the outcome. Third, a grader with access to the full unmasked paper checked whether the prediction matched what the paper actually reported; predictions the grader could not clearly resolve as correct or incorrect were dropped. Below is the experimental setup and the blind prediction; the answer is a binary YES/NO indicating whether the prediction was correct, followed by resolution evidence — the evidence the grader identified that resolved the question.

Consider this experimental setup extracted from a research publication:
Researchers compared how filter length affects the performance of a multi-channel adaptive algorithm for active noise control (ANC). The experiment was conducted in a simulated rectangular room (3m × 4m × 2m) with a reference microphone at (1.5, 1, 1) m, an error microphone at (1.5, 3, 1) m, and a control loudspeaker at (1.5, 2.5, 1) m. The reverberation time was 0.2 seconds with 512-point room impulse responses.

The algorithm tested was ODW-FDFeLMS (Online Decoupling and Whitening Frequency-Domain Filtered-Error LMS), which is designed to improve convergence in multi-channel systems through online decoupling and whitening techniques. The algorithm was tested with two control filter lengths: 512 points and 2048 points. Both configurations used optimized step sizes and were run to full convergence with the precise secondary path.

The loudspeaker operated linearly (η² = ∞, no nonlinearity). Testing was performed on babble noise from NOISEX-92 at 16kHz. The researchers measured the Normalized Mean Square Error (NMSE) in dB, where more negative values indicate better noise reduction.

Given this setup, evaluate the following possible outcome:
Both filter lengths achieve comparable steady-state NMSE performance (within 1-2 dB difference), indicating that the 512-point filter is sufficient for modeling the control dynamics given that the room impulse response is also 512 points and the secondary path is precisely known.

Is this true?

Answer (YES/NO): NO